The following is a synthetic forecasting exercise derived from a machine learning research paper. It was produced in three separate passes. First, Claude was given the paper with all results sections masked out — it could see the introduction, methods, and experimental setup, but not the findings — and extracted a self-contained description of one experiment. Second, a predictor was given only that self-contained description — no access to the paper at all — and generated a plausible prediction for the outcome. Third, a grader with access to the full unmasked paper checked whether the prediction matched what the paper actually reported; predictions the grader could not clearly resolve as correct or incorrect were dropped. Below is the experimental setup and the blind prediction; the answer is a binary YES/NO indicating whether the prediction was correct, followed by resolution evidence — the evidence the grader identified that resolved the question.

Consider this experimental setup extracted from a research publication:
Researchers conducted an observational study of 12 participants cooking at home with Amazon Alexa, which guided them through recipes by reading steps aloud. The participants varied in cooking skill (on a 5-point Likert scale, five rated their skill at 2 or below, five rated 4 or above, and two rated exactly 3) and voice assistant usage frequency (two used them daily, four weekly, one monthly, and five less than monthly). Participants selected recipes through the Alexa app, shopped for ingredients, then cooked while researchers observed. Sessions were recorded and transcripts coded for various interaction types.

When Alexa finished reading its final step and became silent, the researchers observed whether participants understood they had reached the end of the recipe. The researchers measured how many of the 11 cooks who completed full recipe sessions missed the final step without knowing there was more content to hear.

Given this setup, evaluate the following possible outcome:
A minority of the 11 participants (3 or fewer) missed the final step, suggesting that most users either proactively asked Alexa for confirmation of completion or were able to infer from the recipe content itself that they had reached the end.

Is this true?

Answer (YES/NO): NO